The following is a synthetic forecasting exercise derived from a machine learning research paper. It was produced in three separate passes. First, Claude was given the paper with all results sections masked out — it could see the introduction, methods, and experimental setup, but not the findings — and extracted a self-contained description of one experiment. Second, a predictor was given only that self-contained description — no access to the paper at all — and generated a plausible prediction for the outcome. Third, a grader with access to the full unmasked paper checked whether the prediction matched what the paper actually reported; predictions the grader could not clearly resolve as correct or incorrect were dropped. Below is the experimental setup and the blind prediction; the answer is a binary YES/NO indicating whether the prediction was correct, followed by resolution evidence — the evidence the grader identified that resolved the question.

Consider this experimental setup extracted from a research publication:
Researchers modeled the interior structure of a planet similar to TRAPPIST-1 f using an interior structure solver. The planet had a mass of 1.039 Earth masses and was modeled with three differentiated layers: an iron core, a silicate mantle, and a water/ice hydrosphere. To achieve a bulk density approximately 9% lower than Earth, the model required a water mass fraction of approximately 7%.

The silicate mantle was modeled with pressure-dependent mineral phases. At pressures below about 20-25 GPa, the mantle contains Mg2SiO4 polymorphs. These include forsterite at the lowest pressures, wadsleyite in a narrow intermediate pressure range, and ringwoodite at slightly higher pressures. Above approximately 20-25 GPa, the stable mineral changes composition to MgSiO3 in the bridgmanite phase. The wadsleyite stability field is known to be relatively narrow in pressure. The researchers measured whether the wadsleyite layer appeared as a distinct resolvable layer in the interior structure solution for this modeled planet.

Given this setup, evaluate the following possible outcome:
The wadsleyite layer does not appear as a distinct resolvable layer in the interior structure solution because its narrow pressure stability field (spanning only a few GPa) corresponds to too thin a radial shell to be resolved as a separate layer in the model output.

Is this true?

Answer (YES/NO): YES